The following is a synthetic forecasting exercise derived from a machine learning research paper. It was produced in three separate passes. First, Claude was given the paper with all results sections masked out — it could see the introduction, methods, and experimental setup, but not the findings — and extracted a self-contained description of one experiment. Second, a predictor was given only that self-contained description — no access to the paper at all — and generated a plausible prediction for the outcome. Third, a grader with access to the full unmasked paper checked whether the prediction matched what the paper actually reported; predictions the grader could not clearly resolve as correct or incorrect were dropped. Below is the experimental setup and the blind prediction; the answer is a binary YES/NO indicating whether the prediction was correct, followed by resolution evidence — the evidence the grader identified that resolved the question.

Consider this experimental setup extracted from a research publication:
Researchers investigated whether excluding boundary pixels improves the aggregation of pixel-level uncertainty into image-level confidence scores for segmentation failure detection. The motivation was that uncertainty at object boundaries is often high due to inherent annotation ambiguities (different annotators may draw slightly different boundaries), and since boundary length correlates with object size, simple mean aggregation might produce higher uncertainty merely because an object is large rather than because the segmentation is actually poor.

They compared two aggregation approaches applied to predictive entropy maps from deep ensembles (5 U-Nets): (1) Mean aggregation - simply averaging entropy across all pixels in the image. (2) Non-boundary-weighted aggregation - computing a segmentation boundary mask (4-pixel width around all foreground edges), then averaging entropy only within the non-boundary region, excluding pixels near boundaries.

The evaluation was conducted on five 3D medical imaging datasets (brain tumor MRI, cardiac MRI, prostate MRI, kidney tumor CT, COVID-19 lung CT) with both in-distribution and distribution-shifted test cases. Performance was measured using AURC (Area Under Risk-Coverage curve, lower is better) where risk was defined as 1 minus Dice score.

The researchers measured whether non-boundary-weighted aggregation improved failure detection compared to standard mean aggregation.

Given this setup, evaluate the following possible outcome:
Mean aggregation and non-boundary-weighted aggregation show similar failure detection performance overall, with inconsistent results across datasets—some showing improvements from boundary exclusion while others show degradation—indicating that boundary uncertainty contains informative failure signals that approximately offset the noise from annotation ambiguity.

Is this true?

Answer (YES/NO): NO